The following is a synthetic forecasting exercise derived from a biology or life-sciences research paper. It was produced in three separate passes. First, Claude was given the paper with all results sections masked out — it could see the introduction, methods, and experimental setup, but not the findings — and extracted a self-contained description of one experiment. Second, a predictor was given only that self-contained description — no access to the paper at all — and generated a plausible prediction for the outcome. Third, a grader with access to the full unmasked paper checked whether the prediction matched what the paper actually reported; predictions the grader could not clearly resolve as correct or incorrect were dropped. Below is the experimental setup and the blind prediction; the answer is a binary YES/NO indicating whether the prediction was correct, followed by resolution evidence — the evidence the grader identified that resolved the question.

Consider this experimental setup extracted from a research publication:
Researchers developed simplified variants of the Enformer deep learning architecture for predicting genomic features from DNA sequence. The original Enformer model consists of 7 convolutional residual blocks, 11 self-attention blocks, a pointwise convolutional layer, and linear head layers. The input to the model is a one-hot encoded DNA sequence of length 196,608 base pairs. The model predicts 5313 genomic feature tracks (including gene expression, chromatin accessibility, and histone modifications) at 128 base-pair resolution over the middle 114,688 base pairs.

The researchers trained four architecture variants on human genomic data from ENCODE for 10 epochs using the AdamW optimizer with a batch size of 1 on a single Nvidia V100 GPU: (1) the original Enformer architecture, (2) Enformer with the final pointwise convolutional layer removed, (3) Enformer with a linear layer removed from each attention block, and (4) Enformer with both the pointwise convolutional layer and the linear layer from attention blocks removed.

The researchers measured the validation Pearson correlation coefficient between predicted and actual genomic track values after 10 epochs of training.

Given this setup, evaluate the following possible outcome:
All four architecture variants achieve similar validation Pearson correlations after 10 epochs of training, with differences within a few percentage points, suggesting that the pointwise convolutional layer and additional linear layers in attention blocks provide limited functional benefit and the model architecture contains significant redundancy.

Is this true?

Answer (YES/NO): NO